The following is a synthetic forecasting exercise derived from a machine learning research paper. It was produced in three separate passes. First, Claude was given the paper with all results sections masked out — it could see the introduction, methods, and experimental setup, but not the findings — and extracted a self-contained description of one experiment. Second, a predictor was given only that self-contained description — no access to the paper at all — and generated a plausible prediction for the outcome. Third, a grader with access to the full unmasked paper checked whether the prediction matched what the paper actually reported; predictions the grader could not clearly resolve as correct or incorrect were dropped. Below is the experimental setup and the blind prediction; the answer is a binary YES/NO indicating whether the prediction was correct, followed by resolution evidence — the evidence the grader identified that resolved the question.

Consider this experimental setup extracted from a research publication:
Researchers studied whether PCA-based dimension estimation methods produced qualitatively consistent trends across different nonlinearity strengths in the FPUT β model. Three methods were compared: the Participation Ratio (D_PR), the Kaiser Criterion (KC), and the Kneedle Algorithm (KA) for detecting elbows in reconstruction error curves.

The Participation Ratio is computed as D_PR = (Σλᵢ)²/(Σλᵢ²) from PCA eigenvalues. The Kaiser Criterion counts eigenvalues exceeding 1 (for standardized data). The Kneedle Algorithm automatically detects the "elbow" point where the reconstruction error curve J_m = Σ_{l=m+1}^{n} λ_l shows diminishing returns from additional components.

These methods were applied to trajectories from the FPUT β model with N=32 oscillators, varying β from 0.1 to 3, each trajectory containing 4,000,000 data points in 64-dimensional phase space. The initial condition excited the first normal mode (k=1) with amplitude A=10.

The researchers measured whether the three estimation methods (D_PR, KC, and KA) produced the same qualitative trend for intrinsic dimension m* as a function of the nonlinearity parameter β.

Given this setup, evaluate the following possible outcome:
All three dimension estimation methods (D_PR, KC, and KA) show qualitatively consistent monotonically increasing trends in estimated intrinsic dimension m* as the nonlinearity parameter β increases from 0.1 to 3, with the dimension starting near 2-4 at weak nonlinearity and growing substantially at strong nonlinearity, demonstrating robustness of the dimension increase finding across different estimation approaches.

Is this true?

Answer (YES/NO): YES